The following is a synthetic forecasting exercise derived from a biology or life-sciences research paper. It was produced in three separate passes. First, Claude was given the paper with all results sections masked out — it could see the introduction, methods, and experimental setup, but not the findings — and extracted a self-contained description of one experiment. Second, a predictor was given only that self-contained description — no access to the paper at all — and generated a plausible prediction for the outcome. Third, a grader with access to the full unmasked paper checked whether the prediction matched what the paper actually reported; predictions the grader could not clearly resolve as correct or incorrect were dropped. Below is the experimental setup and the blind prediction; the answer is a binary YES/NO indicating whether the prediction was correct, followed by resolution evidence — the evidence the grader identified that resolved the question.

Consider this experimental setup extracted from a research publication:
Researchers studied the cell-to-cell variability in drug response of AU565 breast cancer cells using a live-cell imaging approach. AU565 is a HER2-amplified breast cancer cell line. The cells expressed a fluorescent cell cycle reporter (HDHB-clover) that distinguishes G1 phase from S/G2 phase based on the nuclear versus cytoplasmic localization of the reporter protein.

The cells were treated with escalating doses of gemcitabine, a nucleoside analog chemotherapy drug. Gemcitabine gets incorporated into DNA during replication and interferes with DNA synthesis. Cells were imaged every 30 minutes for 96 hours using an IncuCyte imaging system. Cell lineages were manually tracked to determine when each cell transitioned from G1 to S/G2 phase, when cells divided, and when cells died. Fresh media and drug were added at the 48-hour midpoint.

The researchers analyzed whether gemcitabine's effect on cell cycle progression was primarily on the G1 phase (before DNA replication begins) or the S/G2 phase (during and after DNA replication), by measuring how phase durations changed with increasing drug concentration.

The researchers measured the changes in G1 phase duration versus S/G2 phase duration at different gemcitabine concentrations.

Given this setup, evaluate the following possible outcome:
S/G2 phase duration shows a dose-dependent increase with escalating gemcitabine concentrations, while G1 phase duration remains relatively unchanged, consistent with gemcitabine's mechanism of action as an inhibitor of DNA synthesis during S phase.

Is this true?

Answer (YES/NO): NO